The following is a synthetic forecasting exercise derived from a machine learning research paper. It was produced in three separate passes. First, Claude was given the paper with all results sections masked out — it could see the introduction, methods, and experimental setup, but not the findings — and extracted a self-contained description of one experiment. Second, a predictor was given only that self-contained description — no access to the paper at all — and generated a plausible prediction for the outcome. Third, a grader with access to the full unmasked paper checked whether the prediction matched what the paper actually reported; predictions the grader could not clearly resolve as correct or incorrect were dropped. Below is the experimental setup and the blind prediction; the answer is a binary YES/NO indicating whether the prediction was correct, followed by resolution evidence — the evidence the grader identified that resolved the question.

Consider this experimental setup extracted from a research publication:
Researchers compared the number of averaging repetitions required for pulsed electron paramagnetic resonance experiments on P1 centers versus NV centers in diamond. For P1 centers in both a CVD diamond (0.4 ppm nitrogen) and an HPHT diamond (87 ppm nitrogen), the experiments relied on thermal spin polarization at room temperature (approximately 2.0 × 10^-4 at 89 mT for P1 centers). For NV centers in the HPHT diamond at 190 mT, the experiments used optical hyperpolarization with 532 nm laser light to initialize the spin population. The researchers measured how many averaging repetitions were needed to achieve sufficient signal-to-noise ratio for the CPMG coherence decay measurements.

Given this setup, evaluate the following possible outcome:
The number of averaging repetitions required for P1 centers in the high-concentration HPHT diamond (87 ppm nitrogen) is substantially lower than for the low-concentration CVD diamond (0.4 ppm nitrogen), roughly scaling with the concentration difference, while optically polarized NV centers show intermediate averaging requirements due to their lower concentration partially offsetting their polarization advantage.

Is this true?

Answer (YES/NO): NO